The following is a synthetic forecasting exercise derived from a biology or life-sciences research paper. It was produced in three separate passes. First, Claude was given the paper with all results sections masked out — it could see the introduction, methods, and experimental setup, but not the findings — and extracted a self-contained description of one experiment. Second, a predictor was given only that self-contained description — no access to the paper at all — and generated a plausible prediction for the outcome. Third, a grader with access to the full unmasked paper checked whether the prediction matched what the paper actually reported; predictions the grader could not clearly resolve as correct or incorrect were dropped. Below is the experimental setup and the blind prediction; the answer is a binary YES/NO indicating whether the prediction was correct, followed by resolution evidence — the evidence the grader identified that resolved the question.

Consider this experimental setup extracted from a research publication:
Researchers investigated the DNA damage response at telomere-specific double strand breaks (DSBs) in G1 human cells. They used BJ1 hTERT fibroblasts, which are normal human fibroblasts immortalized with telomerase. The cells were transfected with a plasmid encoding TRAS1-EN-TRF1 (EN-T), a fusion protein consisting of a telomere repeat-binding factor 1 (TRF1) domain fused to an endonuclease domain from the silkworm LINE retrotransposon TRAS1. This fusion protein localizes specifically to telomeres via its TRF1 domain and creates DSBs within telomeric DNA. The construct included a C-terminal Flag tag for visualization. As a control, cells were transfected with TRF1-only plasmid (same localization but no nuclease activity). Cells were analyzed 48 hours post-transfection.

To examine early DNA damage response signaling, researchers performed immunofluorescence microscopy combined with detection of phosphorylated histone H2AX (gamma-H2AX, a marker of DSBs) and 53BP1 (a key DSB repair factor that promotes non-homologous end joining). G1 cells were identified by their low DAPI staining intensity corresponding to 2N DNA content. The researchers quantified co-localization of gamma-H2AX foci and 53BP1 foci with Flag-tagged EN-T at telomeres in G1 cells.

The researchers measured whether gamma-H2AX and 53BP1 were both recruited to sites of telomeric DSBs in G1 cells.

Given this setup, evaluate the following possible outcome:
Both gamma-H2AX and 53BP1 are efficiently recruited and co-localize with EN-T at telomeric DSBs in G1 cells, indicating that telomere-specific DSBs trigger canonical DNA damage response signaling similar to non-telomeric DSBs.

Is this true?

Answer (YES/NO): NO